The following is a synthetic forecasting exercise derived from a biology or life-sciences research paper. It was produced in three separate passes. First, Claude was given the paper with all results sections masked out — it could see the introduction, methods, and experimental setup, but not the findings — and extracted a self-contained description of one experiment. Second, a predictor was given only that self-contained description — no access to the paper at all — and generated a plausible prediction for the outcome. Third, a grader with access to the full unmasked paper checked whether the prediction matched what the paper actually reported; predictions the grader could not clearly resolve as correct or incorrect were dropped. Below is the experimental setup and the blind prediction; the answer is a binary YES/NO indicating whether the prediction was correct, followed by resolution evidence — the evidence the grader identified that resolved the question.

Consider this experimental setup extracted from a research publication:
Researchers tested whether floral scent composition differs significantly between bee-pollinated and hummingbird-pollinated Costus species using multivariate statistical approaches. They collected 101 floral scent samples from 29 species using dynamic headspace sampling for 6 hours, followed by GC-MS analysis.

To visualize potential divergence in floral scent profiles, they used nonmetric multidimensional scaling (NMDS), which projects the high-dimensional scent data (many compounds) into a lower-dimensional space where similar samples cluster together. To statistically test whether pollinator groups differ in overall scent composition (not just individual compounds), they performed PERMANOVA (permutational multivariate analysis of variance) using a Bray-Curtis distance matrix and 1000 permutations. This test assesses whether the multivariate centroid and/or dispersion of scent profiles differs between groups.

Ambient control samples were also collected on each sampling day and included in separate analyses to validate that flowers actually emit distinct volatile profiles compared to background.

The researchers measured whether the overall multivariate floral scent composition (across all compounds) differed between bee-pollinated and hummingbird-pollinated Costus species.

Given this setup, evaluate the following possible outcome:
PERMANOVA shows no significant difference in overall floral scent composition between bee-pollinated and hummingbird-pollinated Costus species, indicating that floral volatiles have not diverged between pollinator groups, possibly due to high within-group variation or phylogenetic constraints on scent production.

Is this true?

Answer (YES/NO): NO